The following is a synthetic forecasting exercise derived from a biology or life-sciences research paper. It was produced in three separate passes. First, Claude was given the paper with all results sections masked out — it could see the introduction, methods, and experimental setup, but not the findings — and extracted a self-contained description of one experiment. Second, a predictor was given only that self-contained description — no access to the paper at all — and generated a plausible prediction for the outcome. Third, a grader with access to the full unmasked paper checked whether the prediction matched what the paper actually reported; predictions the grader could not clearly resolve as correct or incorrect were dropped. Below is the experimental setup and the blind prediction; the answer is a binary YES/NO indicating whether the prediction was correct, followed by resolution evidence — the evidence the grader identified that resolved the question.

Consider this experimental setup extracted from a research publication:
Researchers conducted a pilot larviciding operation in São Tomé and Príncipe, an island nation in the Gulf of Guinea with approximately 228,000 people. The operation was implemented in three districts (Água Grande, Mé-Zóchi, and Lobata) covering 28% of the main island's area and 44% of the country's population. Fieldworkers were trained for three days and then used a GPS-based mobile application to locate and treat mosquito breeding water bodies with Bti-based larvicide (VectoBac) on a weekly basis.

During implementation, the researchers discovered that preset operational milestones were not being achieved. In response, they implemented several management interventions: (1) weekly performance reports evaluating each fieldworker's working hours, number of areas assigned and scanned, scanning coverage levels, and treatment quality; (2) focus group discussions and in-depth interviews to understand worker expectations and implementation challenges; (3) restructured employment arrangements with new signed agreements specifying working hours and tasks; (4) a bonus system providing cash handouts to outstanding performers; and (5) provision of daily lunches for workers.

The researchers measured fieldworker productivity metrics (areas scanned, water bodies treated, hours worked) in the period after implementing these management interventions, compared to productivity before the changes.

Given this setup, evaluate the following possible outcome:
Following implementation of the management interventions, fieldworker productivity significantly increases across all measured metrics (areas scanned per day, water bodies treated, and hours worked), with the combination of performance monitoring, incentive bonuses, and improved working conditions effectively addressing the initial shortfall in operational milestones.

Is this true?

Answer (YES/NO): NO